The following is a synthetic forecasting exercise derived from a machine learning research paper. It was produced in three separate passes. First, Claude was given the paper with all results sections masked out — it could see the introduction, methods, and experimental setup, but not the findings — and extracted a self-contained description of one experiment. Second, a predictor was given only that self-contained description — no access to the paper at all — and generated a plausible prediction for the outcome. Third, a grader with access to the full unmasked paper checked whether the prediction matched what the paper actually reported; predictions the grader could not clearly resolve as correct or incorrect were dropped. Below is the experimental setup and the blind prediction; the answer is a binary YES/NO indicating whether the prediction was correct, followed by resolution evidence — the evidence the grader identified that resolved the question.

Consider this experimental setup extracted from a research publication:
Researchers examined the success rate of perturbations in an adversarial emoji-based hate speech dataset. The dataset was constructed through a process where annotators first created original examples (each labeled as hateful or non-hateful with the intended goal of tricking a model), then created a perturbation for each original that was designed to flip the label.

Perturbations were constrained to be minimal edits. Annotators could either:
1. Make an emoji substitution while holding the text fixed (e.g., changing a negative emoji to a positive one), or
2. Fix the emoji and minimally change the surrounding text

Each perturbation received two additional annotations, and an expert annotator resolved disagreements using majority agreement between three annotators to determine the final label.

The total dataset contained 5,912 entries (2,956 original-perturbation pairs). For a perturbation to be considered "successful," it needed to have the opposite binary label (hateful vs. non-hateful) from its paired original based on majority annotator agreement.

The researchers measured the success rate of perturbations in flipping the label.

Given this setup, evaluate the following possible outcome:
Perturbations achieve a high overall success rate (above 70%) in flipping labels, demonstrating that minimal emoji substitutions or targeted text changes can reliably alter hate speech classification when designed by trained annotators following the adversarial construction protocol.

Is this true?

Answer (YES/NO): YES